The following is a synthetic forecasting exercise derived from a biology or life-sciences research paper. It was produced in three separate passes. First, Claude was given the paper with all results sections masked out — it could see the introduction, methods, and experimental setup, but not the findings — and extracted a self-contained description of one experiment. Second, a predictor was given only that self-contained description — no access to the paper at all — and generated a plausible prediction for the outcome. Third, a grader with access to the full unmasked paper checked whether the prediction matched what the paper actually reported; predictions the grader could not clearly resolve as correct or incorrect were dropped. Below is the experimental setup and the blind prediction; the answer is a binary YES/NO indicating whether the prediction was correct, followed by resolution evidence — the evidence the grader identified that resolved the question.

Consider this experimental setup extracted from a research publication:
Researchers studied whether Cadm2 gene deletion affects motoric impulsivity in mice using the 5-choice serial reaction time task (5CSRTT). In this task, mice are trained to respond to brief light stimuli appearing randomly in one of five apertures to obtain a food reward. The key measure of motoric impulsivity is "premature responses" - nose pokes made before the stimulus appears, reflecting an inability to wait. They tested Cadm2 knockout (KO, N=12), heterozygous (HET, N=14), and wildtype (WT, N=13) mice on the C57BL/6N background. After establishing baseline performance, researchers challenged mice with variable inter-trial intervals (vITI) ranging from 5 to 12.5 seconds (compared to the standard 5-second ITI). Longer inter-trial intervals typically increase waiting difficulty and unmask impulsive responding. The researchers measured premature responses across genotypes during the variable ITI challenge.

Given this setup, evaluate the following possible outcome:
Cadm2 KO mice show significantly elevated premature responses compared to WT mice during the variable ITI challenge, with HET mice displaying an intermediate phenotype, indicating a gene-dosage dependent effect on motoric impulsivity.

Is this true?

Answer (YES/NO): NO